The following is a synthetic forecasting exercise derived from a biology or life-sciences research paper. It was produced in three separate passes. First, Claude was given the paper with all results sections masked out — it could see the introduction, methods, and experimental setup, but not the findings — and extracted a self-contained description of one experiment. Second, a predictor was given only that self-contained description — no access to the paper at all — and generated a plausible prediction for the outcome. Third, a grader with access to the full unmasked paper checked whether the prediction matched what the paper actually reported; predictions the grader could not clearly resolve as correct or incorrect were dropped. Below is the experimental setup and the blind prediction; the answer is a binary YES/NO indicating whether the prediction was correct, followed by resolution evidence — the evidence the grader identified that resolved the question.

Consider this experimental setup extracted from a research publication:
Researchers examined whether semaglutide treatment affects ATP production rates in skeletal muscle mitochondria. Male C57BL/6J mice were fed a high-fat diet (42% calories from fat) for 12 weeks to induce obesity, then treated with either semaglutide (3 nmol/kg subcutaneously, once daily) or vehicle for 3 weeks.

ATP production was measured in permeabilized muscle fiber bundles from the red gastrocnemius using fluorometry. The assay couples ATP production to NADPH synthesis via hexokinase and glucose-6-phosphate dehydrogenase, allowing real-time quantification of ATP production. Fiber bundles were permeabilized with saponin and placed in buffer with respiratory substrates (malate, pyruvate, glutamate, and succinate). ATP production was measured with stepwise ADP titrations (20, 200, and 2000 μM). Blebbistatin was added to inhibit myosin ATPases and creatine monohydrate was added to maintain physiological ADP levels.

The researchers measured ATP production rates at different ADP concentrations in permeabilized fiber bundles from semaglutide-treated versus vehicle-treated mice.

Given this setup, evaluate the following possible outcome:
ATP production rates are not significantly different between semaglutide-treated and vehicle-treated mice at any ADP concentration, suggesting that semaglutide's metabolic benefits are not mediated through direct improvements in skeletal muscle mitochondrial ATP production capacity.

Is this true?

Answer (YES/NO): NO